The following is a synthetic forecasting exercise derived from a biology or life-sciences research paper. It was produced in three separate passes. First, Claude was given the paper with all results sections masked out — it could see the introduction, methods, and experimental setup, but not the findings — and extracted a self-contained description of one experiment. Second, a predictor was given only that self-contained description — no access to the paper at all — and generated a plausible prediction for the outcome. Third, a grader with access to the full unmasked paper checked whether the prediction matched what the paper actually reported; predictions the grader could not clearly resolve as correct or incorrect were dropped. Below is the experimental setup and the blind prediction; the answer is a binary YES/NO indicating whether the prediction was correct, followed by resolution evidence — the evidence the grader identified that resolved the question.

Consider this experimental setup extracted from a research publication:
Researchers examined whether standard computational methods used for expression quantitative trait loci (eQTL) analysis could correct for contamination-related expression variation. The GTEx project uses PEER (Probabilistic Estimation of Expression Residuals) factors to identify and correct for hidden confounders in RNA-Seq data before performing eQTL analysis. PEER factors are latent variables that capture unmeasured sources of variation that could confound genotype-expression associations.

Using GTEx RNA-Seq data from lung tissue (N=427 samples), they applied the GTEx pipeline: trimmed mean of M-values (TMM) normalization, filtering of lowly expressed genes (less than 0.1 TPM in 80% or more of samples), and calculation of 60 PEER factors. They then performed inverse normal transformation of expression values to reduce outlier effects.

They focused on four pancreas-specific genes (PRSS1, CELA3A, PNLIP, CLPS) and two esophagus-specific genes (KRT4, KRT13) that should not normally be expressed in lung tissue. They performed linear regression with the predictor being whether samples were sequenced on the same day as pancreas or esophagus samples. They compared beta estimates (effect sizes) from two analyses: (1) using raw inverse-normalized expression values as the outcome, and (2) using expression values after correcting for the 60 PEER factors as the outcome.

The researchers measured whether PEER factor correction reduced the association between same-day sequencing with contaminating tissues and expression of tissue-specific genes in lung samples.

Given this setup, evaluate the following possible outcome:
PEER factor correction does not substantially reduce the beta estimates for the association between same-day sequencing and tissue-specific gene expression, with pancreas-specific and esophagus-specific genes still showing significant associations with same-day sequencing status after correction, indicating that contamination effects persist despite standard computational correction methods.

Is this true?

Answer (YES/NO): YES